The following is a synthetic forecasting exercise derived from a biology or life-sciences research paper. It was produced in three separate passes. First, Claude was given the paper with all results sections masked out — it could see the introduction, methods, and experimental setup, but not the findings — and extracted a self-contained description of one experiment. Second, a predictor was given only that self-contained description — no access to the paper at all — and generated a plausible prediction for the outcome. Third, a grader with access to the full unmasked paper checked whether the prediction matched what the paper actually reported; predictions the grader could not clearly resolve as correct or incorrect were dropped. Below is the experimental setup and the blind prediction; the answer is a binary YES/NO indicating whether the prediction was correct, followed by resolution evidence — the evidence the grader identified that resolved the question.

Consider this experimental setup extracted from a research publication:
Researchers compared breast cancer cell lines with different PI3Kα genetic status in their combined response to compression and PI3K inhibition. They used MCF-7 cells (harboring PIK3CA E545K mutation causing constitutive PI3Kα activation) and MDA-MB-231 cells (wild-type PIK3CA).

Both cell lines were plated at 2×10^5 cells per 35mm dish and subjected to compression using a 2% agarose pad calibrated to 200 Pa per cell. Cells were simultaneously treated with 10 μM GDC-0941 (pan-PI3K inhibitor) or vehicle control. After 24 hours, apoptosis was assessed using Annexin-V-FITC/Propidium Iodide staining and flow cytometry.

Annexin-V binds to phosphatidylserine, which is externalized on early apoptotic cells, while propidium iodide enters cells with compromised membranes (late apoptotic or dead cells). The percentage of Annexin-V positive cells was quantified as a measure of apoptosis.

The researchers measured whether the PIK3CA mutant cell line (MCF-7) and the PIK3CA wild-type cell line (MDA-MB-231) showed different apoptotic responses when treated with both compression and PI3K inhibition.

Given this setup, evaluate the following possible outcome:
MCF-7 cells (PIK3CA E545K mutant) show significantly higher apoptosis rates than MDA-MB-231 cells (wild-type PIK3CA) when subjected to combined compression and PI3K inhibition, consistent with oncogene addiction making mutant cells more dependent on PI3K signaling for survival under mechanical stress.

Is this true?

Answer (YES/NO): YES